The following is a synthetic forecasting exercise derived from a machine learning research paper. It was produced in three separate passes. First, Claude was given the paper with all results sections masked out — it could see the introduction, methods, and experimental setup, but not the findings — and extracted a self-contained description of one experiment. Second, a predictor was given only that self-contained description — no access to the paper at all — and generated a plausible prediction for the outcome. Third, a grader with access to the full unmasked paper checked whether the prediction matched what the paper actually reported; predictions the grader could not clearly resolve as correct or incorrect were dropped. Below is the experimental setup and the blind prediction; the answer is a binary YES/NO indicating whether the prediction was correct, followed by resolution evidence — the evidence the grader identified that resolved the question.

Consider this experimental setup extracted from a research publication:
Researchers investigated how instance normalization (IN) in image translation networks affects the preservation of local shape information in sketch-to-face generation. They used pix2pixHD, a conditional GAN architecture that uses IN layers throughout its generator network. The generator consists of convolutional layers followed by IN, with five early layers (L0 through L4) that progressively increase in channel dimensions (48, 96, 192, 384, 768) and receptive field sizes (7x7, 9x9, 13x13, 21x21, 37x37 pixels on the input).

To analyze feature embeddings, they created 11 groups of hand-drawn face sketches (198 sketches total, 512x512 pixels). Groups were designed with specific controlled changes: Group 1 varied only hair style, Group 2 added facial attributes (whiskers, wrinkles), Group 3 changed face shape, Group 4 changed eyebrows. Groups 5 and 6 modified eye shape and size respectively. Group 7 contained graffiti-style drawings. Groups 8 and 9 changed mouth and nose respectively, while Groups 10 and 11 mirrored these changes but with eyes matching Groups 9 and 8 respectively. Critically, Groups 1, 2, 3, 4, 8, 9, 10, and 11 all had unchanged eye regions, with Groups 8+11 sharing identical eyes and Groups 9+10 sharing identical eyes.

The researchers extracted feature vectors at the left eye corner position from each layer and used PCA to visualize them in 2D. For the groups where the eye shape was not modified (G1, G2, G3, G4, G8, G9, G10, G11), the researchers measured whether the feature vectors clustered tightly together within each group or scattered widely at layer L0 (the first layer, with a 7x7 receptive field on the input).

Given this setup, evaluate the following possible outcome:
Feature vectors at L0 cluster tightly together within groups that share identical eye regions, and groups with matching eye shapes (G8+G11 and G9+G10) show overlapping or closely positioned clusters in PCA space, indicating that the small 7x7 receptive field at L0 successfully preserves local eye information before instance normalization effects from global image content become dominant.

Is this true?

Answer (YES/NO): NO